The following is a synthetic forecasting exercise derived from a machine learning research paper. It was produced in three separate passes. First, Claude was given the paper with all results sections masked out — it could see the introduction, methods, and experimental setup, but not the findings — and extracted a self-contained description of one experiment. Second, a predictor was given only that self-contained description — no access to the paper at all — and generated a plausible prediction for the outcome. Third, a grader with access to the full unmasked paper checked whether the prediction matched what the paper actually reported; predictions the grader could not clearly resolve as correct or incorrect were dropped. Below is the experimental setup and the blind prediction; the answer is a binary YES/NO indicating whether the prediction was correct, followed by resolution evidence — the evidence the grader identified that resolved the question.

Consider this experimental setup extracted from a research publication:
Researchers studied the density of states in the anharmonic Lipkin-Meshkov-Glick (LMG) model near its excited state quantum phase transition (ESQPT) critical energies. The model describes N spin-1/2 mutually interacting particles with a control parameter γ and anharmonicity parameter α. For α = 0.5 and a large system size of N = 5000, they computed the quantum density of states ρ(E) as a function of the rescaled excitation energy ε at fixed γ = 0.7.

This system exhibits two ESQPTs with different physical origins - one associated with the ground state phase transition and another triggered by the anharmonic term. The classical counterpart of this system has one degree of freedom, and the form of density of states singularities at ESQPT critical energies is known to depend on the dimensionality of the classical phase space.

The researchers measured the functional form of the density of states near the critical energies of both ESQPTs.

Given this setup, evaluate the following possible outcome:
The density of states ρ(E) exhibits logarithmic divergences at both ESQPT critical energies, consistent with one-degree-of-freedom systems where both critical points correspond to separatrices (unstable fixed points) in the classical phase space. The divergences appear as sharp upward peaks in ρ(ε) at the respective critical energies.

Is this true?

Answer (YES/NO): YES